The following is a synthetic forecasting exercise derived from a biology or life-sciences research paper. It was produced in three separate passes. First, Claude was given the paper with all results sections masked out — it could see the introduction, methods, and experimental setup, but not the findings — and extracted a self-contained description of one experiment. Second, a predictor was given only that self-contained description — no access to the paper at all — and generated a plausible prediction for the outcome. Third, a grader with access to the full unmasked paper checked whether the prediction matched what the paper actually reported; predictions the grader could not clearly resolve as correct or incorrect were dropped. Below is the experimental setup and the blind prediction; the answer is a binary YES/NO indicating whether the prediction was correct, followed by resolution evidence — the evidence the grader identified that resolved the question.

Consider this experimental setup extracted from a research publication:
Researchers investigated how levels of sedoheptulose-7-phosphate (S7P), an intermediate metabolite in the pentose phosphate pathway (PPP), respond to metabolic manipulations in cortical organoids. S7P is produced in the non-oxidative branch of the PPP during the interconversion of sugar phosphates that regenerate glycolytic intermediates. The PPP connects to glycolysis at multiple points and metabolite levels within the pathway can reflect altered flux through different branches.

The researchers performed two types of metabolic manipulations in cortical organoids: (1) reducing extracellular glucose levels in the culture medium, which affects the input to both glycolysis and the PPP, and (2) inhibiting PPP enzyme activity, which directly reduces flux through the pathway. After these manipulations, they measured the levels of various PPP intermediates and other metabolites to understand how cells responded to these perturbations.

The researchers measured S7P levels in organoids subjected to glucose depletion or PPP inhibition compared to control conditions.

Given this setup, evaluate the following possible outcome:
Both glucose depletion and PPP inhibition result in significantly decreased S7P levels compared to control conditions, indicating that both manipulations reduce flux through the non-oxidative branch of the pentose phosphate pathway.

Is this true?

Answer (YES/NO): NO